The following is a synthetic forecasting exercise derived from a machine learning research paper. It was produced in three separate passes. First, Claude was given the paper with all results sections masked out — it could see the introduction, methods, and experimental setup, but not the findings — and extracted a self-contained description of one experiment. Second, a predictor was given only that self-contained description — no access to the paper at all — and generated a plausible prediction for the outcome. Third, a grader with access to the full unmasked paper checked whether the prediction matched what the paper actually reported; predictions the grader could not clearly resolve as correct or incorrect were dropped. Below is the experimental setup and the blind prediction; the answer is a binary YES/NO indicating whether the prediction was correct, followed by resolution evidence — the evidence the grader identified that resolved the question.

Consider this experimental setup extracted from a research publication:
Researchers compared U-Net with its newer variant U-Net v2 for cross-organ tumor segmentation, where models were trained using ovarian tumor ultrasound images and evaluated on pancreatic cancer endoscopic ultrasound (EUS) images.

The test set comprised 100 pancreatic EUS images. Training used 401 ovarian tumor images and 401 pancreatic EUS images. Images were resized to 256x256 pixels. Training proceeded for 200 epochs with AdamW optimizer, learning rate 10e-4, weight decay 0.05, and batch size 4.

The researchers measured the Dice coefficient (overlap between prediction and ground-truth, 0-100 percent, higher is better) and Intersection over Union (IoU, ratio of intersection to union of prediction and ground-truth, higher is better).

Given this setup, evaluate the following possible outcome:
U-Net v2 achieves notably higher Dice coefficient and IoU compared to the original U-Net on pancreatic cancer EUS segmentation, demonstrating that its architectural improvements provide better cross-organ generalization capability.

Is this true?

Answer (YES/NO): NO